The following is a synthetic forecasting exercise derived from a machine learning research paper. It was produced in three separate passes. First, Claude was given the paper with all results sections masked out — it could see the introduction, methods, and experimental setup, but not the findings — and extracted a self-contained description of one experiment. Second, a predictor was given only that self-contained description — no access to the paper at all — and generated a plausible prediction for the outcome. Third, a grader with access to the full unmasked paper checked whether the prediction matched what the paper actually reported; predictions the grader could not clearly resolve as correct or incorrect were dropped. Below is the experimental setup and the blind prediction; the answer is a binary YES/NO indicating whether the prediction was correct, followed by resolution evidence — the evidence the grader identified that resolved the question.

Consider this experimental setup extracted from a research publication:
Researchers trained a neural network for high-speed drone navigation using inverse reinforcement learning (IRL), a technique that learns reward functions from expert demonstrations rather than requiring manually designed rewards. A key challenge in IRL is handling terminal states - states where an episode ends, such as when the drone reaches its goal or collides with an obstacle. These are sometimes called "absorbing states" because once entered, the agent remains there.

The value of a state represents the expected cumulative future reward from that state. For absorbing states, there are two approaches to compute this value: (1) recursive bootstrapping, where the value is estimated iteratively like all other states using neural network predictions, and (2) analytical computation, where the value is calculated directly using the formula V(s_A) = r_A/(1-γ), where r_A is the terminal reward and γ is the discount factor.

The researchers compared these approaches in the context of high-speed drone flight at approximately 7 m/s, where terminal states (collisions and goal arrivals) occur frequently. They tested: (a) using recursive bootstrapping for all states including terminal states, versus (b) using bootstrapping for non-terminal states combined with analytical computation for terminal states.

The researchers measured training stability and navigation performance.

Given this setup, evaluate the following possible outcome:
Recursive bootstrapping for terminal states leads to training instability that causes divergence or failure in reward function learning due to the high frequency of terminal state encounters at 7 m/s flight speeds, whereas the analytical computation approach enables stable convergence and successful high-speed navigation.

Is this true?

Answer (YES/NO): NO